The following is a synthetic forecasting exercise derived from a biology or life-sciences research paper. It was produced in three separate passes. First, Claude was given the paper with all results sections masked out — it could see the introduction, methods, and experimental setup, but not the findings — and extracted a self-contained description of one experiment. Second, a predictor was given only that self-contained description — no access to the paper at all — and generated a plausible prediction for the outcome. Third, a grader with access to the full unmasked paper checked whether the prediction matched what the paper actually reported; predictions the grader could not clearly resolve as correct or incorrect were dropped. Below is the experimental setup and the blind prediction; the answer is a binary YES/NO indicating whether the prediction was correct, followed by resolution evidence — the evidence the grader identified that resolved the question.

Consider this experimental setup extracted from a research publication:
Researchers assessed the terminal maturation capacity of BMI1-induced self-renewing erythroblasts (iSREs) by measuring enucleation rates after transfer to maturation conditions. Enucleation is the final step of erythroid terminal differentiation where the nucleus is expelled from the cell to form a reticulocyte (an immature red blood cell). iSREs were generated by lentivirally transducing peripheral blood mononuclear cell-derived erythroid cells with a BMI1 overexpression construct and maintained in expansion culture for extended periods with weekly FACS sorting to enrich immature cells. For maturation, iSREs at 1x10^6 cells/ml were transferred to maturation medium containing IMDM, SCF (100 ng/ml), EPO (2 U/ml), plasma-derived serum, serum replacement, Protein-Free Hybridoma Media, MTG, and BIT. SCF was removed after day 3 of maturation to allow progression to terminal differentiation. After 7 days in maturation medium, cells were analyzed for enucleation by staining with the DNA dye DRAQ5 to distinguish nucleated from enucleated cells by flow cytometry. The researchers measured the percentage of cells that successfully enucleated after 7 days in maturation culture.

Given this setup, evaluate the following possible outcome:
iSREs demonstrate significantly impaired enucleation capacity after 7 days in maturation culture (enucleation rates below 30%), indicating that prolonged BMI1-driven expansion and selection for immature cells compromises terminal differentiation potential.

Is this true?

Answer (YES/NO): NO